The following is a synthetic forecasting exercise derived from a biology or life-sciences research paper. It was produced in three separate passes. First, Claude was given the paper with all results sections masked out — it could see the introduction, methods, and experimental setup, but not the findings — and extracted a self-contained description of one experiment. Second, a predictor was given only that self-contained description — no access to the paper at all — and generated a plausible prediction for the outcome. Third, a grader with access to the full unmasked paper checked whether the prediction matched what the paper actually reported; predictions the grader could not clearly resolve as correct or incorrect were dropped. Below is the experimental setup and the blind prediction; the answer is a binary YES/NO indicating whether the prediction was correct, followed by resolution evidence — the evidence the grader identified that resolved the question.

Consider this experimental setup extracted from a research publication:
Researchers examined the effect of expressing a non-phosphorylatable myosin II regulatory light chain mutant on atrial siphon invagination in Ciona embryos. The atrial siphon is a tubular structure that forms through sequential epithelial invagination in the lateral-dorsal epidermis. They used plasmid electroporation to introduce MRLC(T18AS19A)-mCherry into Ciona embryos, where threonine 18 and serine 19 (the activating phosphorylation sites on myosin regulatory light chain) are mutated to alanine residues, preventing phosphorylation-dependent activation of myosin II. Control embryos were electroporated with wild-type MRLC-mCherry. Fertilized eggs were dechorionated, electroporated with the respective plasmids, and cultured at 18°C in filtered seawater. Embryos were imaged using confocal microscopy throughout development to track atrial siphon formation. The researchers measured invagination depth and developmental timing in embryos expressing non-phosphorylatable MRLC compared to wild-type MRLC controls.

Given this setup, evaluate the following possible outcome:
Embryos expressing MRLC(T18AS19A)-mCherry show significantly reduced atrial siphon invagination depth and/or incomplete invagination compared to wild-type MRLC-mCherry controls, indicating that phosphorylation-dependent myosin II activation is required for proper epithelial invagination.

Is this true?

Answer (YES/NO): YES